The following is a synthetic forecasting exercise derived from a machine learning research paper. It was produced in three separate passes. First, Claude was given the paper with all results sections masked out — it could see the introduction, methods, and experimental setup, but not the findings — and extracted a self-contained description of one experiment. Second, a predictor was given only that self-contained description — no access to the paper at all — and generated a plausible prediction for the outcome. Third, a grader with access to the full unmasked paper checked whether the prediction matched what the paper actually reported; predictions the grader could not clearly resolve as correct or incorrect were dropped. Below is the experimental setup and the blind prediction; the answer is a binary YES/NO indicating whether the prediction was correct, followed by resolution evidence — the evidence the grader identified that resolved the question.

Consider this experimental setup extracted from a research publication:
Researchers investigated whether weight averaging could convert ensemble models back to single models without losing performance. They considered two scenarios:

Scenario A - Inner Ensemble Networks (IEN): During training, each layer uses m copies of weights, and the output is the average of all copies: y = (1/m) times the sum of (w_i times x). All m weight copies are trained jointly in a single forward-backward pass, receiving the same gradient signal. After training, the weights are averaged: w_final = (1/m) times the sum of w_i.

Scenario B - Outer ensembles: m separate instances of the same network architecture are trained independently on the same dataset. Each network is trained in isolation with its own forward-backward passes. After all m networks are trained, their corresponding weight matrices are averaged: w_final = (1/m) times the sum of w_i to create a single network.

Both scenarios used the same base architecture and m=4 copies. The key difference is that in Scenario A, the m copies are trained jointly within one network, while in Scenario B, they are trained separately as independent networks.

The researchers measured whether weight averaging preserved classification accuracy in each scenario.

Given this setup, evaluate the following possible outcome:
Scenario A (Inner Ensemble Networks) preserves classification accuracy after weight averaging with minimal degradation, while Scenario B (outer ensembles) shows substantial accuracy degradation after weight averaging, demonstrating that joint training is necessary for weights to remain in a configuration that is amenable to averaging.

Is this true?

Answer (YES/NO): YES